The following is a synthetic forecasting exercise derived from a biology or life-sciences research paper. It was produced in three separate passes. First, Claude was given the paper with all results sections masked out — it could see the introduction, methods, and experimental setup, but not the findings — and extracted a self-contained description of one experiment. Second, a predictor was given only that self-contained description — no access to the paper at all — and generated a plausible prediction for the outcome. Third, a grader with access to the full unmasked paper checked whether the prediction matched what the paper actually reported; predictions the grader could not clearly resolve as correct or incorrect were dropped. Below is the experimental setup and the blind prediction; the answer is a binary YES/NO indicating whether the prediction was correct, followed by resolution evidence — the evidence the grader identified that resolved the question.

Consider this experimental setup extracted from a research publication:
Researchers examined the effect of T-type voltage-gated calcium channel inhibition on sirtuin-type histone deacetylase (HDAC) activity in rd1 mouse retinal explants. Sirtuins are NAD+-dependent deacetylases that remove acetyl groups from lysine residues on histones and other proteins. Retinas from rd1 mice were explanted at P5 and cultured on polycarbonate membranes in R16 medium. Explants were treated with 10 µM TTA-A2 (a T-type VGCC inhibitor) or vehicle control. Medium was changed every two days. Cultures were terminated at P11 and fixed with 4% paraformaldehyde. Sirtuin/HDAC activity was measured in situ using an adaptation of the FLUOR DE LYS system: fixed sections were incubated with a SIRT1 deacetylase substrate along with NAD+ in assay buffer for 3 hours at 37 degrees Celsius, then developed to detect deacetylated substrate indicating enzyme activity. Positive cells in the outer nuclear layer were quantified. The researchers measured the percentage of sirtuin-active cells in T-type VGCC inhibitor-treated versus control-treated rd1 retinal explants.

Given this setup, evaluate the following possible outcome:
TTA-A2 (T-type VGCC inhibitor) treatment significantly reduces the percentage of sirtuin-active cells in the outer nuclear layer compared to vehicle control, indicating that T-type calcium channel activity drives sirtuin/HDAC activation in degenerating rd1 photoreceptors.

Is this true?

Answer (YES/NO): NO